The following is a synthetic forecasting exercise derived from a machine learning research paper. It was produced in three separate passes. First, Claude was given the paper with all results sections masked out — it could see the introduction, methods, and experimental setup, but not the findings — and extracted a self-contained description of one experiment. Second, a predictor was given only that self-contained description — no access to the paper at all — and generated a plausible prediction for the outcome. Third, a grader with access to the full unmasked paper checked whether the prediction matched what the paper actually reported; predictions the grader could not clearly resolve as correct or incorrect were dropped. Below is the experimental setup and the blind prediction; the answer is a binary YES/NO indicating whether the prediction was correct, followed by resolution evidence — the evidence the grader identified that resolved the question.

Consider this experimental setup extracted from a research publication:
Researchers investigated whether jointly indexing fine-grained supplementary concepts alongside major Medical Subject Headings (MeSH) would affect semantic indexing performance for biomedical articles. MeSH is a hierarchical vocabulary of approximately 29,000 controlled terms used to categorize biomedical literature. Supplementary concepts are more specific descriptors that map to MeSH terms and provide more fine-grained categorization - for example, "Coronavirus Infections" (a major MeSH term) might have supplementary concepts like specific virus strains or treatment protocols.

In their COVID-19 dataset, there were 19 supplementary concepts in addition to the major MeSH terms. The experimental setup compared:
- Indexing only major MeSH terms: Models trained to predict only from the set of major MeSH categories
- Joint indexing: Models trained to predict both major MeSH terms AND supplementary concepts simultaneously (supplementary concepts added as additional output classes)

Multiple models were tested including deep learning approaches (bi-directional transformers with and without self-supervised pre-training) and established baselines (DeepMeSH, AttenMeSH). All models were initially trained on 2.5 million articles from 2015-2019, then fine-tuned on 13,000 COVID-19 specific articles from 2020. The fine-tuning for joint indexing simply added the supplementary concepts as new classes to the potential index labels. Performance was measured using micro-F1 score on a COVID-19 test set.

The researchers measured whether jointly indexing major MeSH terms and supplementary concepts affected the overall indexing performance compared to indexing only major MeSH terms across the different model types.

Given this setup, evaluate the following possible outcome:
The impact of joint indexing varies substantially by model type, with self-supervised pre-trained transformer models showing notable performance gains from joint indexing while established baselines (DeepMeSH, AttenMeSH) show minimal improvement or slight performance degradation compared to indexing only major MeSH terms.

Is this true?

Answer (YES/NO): NO